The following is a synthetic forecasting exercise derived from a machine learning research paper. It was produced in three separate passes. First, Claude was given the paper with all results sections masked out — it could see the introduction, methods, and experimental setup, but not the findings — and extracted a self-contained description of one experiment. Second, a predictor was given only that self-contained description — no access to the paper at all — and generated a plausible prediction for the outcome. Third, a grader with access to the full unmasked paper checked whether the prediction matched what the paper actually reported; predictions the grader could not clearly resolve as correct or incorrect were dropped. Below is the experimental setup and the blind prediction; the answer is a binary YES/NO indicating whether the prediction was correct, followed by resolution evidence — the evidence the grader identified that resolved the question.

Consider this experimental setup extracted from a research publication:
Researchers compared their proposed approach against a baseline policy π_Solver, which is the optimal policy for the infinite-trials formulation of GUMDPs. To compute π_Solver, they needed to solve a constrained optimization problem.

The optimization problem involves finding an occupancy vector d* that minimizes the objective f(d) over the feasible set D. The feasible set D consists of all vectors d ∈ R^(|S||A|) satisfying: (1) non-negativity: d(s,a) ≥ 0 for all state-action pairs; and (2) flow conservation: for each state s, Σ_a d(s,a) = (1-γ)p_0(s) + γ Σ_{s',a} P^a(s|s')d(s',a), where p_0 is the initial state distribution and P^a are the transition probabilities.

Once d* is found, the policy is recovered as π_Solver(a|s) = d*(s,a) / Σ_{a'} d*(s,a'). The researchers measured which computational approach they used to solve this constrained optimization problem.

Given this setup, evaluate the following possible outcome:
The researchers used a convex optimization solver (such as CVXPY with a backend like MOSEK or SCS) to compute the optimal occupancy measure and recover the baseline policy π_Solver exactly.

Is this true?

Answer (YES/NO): NO